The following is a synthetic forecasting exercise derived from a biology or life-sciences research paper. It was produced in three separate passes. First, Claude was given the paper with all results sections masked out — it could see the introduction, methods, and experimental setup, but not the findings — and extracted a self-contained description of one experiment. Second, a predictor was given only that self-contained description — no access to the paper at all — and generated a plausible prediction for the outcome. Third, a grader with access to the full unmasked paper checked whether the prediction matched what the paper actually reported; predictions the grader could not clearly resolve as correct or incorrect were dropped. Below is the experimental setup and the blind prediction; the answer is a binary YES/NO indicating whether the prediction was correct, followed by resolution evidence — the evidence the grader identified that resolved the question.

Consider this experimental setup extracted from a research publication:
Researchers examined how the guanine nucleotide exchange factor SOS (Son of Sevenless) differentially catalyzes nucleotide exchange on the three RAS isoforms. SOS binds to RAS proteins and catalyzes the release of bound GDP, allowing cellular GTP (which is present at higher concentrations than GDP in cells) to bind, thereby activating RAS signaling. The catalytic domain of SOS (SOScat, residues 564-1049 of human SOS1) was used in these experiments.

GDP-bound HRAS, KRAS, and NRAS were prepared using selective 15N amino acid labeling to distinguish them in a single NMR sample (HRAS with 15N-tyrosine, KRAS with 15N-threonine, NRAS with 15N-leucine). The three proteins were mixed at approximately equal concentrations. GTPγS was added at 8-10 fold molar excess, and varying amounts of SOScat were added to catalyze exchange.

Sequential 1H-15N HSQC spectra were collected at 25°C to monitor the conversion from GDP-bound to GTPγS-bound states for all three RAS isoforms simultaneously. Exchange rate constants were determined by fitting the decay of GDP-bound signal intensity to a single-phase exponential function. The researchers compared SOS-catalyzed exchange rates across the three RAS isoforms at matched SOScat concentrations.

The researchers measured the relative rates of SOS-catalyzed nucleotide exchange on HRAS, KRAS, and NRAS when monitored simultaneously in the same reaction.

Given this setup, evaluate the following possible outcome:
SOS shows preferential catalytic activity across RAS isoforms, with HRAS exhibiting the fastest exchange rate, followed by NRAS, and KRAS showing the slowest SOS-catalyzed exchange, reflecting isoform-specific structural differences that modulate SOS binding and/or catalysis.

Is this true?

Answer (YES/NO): NO